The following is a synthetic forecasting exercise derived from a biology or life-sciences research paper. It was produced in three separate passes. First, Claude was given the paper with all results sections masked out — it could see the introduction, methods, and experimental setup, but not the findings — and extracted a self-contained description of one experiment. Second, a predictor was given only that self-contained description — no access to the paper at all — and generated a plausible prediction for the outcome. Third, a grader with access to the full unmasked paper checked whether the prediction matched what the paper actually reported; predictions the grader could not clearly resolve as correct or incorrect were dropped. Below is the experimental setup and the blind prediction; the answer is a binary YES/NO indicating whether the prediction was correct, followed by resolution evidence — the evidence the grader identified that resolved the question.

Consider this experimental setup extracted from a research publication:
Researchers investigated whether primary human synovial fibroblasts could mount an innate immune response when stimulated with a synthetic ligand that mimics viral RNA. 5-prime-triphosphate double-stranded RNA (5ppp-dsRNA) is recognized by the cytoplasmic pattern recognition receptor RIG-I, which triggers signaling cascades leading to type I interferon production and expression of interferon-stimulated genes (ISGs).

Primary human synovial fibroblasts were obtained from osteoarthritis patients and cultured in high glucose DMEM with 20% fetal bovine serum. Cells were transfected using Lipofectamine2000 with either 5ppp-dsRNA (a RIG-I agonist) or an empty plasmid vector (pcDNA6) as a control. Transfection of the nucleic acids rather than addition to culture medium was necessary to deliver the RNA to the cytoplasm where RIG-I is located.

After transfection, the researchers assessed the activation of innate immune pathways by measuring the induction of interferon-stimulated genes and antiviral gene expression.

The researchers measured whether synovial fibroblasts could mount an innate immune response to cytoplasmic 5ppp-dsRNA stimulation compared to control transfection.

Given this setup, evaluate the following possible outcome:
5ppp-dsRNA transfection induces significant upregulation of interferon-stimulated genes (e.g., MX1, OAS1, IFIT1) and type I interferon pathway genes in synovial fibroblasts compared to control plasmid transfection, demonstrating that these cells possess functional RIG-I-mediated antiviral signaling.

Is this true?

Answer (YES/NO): YES